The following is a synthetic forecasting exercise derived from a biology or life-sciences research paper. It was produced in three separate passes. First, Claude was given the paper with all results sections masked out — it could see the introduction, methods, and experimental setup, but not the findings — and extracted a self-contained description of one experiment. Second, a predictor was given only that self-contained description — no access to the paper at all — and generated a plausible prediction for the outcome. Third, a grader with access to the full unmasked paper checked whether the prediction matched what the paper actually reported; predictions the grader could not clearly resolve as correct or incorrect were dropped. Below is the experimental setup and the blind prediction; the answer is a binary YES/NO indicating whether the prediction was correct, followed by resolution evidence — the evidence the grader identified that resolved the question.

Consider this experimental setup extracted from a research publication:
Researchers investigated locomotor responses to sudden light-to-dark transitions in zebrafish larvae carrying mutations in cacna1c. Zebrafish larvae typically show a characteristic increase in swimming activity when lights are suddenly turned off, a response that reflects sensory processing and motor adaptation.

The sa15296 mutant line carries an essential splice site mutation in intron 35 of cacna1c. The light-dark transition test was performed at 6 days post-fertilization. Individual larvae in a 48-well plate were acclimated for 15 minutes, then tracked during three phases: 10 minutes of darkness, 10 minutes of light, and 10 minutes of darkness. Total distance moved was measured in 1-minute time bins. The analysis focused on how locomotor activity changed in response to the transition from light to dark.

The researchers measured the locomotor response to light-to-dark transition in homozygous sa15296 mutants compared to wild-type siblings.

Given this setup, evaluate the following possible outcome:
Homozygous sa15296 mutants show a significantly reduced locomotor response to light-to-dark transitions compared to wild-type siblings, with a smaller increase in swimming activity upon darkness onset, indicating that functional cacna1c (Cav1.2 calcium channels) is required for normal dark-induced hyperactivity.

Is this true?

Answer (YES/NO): YES